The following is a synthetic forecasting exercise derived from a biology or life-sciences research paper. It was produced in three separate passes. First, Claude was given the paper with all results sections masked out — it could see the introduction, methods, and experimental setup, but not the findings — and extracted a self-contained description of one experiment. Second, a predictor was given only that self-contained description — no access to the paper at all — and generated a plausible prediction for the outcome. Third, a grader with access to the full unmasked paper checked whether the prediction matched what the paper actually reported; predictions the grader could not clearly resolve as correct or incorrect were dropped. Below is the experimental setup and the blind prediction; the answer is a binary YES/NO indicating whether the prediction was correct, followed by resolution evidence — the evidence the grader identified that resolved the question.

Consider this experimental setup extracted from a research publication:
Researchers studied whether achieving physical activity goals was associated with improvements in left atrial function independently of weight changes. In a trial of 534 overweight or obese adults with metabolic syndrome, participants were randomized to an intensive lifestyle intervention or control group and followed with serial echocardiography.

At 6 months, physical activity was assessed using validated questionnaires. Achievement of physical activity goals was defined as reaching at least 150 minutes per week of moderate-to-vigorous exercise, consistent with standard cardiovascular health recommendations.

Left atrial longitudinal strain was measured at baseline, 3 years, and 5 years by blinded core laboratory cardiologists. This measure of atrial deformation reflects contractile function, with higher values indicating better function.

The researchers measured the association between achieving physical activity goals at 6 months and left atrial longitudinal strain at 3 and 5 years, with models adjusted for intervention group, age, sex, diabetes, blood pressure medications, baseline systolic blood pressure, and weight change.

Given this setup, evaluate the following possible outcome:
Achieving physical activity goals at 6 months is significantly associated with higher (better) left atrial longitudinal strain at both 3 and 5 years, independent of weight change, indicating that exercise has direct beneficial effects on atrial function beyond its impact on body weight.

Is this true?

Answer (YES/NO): NO